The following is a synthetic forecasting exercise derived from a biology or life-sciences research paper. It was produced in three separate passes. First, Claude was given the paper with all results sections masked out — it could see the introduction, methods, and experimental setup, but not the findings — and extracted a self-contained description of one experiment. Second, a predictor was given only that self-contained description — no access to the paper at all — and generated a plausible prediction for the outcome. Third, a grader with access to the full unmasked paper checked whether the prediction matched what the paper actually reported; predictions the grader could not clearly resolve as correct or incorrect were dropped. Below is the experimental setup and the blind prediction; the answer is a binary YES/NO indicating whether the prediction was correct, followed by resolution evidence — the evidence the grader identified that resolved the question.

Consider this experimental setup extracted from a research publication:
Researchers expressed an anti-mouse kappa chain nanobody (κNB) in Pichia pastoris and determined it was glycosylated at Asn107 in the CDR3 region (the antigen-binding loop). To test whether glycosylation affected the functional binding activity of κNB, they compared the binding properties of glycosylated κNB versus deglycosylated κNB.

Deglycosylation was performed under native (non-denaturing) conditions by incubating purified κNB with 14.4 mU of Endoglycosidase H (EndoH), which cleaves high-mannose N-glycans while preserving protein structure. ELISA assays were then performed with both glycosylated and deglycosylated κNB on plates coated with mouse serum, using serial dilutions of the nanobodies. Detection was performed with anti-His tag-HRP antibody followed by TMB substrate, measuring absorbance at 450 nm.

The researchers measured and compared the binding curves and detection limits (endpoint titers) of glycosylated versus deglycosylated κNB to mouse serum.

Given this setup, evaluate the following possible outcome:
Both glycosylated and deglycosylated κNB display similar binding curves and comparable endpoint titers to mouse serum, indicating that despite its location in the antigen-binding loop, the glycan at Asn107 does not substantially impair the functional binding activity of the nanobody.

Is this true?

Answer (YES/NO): YES